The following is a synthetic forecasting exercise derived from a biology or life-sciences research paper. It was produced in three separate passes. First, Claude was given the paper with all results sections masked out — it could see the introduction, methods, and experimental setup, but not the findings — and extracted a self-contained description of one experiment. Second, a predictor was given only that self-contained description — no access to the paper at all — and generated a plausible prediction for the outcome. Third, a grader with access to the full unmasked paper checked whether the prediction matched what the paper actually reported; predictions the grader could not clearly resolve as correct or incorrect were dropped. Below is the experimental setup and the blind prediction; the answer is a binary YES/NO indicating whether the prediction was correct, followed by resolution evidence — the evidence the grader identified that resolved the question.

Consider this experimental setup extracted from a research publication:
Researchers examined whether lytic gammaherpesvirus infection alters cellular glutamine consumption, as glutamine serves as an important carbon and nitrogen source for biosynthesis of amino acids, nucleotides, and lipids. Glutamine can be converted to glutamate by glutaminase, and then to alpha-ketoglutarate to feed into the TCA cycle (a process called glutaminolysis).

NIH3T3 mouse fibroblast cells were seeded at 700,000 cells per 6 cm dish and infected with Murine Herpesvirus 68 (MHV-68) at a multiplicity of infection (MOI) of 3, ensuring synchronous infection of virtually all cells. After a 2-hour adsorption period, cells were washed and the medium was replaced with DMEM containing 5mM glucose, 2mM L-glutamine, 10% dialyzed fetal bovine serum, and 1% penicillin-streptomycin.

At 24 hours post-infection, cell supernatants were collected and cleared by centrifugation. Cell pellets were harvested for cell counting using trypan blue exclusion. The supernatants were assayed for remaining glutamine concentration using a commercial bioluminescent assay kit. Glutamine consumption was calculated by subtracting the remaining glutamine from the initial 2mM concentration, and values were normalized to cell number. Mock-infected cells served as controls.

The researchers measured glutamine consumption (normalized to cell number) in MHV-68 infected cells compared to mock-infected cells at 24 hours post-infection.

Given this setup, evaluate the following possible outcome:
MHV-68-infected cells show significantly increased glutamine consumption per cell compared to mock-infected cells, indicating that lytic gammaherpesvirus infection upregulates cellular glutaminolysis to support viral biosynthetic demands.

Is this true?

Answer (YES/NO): YES